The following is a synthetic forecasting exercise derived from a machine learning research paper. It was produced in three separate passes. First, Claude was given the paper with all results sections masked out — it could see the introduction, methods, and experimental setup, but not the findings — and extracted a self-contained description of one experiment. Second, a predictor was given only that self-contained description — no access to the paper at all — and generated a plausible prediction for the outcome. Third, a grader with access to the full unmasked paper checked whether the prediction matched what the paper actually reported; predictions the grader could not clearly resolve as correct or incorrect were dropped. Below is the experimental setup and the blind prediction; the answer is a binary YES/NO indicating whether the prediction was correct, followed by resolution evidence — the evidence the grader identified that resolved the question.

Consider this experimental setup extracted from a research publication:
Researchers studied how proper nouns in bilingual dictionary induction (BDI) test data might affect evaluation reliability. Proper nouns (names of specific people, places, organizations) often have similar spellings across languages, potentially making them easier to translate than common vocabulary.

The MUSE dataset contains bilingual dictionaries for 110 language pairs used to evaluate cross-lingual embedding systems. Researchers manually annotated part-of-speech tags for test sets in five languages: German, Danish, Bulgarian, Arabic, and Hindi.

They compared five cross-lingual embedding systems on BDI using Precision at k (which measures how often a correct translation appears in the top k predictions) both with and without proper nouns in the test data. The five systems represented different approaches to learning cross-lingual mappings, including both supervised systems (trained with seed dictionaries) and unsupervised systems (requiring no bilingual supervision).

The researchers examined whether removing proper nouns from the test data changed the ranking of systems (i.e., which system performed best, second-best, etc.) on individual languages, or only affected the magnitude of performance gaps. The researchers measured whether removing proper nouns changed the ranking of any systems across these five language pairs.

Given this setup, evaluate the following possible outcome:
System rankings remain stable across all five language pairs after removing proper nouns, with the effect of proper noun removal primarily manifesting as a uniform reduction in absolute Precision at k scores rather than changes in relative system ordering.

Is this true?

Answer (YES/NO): NO